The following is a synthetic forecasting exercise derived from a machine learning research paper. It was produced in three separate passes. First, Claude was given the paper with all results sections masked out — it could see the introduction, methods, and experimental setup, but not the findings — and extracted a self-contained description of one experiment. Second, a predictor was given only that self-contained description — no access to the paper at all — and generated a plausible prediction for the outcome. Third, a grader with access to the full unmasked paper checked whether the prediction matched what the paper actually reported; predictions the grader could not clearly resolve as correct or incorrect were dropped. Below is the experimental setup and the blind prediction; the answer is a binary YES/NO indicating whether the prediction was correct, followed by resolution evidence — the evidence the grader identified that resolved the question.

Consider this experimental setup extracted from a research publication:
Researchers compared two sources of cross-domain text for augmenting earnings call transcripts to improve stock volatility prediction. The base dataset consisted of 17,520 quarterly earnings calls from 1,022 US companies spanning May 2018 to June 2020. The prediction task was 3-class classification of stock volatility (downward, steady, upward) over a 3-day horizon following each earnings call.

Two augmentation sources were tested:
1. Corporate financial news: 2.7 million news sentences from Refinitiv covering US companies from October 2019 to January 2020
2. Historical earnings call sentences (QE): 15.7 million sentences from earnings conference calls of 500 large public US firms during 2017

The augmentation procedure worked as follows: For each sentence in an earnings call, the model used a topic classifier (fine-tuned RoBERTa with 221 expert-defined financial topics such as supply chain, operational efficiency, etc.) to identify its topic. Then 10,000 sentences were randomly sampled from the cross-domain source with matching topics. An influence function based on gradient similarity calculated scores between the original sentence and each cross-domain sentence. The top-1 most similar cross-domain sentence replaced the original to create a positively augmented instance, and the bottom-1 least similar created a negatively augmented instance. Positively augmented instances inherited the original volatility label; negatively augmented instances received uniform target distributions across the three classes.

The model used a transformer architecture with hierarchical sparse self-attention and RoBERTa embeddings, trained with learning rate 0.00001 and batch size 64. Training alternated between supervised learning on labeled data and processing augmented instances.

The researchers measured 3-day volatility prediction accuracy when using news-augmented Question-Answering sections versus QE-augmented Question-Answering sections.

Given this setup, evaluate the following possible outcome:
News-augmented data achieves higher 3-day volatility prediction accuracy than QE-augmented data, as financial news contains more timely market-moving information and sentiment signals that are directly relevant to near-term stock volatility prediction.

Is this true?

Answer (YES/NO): YES